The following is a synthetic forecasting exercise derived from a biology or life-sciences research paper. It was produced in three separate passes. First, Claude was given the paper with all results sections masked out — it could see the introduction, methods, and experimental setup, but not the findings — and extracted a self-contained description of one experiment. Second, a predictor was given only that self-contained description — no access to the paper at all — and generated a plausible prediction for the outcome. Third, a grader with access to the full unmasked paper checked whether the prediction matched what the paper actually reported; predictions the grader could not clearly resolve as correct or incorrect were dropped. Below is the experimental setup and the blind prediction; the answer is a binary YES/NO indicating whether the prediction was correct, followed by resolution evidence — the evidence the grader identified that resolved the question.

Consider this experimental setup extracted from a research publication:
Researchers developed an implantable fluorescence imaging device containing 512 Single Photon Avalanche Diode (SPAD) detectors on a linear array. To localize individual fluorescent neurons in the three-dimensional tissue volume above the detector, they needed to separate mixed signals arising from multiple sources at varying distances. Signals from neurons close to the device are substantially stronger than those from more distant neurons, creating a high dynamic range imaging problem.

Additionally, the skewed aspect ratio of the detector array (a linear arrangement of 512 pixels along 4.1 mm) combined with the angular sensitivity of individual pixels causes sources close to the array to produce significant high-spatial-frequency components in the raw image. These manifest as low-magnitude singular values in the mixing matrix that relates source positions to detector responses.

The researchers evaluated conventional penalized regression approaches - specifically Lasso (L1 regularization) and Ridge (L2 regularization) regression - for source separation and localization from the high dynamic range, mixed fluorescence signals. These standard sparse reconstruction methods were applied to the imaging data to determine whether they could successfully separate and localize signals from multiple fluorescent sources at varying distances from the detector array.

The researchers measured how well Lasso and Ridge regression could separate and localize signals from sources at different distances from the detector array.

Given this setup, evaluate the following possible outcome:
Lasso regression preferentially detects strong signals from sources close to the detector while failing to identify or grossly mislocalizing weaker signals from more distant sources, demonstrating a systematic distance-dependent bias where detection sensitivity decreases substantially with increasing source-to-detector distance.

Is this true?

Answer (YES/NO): NO